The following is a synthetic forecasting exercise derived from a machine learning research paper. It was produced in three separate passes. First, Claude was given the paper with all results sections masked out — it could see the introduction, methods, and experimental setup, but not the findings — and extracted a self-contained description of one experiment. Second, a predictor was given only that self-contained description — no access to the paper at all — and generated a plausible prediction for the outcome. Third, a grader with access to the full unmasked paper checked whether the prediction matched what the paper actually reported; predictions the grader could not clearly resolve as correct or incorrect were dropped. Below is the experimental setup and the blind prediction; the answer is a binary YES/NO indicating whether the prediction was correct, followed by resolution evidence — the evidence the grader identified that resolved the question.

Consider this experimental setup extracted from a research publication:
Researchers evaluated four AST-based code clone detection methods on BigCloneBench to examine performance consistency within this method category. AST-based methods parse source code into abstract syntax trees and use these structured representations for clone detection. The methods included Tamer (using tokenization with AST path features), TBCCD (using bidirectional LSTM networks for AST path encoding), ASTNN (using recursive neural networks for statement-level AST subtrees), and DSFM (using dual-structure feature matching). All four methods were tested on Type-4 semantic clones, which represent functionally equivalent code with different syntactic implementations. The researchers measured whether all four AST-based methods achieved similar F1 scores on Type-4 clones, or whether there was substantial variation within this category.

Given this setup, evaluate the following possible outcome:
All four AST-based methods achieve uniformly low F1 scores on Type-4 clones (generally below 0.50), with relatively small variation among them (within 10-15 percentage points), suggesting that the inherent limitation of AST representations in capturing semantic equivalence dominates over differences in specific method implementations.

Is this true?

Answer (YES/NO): NO